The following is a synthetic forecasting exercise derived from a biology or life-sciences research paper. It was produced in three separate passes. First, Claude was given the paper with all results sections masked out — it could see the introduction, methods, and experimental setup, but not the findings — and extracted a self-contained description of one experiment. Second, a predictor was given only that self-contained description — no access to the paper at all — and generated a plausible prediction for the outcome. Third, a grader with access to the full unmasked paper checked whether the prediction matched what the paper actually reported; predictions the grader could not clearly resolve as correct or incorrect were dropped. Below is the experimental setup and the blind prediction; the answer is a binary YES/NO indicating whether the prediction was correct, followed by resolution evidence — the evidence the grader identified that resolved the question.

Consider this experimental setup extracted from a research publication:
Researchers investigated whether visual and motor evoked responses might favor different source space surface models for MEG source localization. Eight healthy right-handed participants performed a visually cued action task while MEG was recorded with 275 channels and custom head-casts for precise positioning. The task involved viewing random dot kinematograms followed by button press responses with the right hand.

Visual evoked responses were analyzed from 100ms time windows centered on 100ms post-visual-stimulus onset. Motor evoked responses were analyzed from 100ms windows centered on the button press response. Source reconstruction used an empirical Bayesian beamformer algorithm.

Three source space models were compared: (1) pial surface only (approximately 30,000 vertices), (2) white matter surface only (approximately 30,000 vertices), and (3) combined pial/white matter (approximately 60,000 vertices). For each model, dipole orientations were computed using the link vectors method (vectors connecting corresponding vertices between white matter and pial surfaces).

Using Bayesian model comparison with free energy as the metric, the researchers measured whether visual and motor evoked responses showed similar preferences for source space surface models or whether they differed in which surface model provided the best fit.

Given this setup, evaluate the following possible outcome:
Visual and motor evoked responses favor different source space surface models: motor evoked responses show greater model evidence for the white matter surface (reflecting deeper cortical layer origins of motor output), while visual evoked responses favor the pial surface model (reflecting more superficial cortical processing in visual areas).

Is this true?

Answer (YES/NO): NO